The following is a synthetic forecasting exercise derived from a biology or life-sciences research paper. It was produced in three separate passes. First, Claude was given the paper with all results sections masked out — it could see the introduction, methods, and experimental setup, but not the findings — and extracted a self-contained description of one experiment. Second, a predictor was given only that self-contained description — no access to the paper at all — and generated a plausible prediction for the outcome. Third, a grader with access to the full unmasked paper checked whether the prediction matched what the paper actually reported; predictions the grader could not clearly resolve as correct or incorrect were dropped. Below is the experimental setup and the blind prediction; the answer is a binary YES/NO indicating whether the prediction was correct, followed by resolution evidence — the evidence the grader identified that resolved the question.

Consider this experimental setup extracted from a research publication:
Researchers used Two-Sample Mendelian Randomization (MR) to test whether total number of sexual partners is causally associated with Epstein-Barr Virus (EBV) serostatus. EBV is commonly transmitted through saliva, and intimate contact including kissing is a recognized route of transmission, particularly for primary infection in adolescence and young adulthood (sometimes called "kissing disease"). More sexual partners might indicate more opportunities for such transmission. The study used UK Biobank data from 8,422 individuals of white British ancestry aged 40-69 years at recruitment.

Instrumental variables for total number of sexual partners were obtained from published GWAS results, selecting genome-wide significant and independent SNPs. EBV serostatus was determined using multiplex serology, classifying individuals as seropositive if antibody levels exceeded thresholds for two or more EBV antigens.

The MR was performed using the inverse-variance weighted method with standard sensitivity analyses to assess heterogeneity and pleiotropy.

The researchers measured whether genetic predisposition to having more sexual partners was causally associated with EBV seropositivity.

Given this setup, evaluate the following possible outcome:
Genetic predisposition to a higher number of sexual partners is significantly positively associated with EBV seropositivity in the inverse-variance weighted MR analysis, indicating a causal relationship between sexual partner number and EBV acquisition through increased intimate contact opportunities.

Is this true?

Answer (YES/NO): YES